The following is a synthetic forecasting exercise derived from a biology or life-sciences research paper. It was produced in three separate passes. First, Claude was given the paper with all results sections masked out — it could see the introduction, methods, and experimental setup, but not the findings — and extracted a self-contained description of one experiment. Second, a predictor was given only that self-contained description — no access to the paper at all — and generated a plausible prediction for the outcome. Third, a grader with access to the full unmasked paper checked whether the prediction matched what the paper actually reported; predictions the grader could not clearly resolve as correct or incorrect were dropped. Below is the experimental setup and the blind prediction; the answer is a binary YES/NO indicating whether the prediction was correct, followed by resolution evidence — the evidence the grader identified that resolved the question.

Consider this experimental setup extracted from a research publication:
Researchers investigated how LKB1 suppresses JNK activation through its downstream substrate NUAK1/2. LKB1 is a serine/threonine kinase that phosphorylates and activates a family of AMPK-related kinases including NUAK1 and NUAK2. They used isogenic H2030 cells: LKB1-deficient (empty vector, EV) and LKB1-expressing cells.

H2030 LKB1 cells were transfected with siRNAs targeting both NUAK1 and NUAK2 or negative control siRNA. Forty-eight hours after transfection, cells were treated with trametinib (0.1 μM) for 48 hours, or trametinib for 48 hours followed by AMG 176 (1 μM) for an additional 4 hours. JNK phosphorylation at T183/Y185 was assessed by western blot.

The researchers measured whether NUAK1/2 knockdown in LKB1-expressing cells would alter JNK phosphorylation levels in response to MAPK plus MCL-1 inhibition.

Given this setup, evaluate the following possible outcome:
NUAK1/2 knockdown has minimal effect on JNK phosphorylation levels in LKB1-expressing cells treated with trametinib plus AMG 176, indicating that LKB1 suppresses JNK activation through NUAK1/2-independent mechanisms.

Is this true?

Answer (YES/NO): NO